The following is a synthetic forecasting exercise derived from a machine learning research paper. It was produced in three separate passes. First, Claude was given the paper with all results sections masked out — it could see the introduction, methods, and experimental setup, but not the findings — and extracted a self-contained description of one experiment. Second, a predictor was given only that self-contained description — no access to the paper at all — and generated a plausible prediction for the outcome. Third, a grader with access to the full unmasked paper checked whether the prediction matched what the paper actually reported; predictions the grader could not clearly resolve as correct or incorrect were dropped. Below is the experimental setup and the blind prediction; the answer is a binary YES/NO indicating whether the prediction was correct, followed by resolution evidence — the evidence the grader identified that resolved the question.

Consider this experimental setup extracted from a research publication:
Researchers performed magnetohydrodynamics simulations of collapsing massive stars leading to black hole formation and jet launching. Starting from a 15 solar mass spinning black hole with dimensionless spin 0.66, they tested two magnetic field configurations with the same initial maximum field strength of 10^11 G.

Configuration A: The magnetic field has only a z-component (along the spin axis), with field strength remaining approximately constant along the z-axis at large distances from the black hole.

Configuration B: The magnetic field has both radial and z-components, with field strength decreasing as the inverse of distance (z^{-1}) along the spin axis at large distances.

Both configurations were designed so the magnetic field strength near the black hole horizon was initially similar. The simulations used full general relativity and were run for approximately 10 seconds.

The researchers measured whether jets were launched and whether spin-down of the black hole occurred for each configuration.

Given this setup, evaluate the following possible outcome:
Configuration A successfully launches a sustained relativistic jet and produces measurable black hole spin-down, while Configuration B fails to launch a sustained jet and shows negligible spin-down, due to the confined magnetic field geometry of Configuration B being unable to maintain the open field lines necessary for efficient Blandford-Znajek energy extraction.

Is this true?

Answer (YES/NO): NO